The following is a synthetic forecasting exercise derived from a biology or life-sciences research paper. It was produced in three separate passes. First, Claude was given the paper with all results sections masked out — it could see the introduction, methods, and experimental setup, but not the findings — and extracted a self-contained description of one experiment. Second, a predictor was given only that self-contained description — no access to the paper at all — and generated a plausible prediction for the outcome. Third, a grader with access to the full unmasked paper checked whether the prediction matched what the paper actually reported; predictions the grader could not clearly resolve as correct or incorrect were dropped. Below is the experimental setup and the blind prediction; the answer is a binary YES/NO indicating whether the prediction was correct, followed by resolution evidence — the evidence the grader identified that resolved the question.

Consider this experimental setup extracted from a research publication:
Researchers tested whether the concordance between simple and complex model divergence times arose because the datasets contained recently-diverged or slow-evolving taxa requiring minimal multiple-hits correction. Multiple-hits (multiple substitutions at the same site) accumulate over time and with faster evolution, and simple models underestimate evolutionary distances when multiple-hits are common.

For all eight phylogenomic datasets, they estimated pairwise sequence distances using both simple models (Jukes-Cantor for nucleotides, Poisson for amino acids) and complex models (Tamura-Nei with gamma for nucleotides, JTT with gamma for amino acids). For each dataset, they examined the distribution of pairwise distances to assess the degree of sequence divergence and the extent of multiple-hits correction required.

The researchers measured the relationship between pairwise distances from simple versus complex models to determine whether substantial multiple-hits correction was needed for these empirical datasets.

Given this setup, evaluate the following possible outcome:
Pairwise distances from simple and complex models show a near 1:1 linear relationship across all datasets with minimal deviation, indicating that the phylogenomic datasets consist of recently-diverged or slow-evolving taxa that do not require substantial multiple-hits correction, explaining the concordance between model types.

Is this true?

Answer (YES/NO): NO